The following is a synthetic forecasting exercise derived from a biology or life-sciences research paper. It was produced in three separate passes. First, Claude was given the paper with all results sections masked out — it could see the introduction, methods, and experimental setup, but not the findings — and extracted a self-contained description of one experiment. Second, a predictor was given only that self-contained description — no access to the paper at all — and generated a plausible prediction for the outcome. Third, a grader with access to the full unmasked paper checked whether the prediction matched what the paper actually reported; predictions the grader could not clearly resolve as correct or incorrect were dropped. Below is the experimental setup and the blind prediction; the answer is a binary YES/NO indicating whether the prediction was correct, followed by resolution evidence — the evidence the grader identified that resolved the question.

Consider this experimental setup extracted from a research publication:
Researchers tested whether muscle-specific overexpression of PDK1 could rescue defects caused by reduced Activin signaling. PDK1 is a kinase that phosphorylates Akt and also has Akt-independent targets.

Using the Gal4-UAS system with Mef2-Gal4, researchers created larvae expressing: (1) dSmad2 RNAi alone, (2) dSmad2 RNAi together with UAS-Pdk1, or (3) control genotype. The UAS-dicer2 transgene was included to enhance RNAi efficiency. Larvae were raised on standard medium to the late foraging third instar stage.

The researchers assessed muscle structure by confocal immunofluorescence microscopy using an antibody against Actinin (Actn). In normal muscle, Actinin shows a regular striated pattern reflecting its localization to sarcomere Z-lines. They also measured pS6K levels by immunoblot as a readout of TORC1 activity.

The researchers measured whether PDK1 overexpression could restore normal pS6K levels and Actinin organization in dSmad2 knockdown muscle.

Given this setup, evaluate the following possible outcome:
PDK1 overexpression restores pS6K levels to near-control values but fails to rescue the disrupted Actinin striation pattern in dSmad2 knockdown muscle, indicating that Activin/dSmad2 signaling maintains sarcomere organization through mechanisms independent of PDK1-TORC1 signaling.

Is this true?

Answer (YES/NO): YES